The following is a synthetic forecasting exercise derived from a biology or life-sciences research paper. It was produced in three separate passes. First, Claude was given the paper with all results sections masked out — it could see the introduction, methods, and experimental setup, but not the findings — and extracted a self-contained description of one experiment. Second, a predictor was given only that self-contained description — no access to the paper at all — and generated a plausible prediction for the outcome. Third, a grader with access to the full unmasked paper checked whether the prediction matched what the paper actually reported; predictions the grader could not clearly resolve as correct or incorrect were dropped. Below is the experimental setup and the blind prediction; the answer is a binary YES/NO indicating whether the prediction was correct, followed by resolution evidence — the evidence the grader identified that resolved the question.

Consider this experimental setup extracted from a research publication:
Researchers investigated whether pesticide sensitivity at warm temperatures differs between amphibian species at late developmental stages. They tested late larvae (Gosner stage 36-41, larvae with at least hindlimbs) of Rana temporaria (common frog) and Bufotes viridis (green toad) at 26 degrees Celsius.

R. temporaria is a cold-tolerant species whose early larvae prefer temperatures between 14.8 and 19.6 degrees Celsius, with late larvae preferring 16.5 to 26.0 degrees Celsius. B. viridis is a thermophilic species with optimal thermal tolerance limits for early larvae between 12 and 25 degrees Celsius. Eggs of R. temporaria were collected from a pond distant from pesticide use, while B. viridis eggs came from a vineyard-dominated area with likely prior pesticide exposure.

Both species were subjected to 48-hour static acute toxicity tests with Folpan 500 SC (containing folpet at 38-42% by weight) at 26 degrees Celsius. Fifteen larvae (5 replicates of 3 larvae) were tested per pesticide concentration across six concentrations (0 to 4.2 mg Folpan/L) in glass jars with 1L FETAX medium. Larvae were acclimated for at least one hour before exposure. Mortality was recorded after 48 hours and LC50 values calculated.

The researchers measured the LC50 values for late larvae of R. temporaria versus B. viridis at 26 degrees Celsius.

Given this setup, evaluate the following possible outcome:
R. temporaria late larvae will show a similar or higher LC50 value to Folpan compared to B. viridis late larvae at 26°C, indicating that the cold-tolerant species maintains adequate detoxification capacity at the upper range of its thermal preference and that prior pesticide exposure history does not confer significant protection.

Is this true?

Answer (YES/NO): YES